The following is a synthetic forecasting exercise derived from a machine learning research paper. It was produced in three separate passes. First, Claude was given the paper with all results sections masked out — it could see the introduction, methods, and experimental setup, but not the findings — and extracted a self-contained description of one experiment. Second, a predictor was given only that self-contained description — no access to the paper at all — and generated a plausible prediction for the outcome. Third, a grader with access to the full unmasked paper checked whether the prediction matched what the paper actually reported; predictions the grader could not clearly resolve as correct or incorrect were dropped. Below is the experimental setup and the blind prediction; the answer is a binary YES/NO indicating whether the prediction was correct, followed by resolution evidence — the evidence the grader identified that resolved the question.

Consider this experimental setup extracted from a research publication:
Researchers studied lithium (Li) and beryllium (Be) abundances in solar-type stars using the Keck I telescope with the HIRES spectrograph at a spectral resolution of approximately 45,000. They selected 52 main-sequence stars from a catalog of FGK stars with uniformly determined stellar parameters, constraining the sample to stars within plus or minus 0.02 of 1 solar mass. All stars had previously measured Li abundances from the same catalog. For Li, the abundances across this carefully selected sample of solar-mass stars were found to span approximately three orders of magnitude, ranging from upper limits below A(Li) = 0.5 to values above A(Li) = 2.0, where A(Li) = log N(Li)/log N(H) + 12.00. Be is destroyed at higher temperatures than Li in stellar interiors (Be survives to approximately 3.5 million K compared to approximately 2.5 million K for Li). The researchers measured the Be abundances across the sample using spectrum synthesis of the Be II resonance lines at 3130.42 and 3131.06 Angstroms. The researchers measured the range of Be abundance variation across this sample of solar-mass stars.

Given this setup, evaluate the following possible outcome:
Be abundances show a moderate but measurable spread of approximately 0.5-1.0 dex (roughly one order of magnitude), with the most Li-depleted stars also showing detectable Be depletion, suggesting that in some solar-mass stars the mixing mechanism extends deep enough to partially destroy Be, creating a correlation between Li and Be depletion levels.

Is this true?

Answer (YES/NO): NO